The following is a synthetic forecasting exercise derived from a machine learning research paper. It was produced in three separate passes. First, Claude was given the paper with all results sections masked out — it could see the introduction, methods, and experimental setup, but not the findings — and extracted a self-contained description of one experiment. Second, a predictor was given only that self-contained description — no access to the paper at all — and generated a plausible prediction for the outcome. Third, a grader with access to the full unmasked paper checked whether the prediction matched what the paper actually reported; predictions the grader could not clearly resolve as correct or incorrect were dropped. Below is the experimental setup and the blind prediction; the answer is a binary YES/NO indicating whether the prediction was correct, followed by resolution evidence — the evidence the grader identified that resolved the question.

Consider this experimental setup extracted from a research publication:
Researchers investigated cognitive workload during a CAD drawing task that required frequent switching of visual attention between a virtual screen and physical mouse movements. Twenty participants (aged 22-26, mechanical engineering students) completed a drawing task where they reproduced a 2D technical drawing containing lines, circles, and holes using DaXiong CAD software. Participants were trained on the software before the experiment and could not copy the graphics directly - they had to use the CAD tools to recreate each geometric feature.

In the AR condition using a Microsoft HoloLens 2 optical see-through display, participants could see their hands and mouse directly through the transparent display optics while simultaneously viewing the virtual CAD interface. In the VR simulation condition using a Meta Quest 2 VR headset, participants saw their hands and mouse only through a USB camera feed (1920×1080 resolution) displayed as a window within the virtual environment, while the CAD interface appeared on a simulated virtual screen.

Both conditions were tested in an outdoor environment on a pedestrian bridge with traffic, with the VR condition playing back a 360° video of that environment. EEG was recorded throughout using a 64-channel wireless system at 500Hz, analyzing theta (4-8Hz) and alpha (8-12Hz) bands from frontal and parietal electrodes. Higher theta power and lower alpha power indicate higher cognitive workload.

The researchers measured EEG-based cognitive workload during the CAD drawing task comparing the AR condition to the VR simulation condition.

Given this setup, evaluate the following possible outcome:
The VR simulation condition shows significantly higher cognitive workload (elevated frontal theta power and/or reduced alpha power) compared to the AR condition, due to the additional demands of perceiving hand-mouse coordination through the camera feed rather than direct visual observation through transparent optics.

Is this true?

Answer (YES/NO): NO